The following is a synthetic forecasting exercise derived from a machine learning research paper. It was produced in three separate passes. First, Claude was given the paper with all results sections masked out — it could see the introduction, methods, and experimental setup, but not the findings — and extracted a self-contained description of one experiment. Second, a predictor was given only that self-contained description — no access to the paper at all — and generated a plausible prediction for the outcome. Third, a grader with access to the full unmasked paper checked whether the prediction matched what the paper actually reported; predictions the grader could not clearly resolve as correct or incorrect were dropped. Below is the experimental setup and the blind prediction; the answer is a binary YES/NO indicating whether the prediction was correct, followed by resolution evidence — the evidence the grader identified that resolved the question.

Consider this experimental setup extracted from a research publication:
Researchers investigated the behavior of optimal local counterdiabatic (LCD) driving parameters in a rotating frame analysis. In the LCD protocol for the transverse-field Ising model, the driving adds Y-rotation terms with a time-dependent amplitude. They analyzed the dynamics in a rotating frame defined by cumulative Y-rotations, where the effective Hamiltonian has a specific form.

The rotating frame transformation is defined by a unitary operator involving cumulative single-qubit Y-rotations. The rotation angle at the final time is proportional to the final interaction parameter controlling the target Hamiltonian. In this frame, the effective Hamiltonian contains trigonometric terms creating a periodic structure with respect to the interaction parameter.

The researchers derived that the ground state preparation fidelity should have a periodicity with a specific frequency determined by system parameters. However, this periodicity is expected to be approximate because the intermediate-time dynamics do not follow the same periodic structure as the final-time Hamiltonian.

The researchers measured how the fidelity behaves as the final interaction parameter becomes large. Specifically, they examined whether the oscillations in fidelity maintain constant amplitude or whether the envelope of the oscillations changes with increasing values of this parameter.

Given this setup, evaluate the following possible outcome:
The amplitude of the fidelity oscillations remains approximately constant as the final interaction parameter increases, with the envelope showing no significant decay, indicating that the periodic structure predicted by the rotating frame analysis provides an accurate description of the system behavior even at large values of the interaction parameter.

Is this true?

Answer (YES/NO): NO